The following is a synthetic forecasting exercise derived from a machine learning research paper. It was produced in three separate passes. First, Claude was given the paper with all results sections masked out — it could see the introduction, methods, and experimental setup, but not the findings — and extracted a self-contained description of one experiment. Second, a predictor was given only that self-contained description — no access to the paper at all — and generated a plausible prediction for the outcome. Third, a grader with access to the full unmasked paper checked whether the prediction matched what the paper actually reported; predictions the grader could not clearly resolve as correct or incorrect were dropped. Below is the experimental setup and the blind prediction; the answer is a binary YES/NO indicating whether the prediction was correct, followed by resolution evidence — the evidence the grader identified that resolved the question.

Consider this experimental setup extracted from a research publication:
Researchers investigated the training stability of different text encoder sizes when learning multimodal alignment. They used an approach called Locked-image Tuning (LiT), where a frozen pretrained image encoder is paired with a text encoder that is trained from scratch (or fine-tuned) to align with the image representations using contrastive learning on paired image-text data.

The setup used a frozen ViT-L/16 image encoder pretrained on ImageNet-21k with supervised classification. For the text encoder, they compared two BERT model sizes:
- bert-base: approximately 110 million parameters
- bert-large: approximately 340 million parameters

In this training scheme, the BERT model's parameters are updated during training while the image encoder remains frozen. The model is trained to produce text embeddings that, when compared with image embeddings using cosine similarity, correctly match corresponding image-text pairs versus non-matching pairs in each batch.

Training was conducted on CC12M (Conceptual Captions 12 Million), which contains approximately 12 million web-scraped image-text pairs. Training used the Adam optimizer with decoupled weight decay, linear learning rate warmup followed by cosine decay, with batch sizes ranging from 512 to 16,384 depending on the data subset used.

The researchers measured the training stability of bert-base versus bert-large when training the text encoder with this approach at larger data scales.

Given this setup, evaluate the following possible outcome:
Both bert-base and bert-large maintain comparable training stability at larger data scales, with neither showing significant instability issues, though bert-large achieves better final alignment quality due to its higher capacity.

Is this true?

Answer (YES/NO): NO